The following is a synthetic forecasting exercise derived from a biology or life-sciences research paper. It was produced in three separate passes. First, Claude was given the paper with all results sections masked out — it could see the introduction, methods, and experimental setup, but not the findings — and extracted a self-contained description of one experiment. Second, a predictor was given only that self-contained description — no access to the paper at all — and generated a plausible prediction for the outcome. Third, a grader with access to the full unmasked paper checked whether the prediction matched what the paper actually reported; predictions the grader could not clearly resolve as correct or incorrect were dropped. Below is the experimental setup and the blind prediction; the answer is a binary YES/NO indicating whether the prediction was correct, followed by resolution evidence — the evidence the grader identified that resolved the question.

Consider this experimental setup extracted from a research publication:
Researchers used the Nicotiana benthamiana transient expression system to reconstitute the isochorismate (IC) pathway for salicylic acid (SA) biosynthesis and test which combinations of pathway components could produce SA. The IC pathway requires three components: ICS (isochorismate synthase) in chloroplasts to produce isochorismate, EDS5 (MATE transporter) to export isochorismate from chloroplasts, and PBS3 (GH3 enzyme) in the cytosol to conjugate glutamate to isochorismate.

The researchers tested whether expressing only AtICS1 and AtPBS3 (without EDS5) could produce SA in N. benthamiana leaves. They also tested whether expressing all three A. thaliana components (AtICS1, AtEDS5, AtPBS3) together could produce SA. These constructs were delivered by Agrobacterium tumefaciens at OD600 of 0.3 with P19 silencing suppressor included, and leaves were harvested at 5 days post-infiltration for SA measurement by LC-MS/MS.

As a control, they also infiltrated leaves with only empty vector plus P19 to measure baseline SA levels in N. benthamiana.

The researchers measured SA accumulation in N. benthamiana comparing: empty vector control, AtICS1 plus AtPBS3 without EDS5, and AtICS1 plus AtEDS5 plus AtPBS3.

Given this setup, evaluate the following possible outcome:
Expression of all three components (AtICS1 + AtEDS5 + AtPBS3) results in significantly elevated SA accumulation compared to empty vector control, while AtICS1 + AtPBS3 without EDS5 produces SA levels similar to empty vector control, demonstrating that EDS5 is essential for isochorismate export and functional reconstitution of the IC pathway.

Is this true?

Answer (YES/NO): YES